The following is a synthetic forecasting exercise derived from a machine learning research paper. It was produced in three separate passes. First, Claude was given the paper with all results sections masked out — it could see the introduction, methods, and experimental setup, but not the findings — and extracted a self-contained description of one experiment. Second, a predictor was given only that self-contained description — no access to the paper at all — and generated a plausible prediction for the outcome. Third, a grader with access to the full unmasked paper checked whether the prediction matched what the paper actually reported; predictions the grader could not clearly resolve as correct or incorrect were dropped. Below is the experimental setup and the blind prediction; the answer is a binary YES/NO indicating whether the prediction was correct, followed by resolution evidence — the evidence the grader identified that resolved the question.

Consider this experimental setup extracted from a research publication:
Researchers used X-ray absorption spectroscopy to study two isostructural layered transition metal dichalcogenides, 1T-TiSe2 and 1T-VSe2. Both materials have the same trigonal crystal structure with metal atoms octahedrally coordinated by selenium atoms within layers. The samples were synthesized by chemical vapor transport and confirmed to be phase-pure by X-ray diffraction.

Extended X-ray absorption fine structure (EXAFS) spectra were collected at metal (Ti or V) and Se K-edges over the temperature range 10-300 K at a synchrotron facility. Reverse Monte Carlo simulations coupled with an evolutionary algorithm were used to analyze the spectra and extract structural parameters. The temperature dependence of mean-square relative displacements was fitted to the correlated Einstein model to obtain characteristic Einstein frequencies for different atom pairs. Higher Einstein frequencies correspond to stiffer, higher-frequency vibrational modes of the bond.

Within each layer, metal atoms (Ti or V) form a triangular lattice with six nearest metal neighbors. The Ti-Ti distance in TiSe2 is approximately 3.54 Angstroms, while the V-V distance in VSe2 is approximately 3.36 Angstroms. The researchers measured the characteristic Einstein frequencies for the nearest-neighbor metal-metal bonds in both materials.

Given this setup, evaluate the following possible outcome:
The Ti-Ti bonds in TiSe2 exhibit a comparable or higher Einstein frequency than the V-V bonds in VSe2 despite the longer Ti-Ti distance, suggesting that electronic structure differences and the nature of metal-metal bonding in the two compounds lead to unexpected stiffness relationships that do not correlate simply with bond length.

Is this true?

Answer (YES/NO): YES